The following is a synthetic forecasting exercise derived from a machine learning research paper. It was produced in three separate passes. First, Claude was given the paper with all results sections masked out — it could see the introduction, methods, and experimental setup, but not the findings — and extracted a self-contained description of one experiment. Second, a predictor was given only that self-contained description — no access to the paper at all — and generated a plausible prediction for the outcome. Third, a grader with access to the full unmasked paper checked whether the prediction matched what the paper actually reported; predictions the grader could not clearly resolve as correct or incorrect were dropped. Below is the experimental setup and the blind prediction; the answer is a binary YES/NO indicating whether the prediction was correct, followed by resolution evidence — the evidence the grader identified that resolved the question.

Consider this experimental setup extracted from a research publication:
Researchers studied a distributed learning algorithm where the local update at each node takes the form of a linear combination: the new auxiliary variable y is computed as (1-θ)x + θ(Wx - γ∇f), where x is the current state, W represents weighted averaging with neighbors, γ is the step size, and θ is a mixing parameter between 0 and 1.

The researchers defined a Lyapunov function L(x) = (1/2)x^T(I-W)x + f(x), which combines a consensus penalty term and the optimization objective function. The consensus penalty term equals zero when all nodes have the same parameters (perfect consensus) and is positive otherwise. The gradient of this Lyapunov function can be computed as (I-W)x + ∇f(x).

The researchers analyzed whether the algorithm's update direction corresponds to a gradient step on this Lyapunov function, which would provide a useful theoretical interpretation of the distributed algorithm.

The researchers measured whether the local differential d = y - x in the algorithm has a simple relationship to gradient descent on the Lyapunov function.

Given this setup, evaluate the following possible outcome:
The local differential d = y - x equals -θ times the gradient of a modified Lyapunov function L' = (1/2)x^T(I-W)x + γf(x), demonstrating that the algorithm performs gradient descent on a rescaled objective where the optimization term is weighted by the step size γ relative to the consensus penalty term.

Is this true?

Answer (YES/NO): YES